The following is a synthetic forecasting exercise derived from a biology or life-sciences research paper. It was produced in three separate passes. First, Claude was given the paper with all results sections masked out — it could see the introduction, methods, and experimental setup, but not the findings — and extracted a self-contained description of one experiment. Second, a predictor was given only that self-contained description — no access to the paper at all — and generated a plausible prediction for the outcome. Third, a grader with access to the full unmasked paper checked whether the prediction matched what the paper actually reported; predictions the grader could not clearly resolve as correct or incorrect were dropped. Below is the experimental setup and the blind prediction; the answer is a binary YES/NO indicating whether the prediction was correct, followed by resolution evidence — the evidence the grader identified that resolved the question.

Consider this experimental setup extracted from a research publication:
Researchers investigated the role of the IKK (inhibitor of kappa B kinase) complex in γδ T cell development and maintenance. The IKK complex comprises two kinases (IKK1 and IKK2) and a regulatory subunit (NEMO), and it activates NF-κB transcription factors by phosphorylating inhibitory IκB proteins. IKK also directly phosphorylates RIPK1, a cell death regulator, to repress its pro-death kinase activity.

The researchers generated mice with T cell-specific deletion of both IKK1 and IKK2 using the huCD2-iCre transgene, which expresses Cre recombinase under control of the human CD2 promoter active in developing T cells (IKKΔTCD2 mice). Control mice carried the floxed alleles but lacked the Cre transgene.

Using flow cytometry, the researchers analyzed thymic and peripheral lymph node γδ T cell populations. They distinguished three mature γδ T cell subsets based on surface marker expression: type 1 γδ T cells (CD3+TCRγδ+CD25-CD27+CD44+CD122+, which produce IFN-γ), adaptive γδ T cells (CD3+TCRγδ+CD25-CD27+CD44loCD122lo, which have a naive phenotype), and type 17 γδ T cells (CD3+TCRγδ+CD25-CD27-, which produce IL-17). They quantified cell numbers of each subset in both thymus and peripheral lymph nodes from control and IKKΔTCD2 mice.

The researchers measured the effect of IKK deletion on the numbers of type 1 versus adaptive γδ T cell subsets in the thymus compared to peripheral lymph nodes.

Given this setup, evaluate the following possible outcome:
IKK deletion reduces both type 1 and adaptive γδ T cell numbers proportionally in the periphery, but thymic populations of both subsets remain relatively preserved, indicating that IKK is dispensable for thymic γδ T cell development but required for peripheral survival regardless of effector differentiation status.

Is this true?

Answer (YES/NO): NO